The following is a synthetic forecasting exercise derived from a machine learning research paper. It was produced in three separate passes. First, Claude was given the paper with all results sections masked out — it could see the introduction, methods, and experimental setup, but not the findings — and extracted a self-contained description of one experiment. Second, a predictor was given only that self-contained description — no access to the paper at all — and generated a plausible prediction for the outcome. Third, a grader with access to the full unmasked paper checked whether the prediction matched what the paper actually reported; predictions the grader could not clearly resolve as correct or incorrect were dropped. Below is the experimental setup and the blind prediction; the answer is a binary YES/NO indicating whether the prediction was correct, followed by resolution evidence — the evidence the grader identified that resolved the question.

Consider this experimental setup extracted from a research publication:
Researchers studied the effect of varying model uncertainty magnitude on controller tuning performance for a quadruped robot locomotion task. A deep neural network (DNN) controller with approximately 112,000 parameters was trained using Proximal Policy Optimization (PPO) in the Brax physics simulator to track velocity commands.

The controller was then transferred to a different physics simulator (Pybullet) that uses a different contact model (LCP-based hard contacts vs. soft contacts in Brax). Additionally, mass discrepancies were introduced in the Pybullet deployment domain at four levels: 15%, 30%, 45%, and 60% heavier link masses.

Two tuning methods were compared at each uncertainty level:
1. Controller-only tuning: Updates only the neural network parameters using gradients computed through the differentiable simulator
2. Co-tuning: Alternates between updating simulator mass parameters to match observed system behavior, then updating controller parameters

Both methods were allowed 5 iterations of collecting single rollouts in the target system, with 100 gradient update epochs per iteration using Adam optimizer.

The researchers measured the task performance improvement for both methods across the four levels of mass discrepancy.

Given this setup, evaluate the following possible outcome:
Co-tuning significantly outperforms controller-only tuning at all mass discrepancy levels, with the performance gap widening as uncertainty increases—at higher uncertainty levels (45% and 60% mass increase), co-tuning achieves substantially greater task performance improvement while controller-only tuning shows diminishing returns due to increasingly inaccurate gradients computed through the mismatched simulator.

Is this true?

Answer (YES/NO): NO